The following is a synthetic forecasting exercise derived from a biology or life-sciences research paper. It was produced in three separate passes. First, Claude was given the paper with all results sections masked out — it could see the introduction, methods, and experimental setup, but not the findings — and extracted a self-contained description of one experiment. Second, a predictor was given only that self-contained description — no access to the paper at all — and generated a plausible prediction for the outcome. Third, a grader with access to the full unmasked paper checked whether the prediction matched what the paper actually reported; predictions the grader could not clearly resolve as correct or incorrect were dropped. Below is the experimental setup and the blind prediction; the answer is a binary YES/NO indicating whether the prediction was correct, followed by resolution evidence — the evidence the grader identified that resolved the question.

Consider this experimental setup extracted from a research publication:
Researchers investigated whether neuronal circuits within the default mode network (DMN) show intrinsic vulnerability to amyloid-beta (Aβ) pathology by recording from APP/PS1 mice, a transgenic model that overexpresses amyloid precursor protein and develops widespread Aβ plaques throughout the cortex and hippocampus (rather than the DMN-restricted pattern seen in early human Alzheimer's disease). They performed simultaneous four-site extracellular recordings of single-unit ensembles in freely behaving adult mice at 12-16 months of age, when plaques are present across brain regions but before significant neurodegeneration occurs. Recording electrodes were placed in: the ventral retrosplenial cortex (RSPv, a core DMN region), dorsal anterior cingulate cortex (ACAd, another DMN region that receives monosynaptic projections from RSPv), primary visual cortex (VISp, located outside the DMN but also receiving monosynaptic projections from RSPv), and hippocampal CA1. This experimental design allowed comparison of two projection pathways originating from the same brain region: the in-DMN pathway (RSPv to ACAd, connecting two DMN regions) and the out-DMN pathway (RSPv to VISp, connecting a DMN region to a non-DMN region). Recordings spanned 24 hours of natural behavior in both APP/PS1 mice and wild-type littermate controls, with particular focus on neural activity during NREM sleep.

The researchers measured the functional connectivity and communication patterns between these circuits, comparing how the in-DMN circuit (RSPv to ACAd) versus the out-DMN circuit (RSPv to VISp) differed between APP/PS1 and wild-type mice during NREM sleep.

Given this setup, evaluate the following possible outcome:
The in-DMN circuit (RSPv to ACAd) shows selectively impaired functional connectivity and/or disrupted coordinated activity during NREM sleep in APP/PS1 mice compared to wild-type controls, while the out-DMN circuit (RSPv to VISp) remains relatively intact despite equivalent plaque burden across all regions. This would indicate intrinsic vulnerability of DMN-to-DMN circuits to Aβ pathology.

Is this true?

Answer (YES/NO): YES